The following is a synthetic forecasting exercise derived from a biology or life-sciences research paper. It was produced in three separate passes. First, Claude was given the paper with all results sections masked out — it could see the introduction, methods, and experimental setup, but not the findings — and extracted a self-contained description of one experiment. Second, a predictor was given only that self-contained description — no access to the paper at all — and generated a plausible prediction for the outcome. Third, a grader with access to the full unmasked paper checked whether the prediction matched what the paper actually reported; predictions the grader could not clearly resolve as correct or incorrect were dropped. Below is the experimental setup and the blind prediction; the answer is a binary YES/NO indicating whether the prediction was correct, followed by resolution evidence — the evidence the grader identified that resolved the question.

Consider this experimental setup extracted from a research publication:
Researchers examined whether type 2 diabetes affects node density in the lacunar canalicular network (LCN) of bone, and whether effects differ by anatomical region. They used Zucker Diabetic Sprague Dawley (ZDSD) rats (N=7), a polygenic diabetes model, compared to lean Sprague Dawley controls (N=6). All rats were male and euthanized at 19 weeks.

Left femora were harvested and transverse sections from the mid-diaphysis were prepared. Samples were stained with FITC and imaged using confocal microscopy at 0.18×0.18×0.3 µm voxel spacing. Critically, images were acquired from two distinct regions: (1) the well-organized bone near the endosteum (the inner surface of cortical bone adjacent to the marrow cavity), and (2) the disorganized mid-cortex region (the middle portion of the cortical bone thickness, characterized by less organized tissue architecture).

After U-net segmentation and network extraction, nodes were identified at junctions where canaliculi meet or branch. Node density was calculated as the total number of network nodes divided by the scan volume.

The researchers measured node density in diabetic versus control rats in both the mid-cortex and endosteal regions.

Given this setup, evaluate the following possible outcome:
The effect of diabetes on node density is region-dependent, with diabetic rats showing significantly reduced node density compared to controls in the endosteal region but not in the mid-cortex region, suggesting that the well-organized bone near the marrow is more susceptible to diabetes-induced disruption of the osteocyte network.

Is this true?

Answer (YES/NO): NO